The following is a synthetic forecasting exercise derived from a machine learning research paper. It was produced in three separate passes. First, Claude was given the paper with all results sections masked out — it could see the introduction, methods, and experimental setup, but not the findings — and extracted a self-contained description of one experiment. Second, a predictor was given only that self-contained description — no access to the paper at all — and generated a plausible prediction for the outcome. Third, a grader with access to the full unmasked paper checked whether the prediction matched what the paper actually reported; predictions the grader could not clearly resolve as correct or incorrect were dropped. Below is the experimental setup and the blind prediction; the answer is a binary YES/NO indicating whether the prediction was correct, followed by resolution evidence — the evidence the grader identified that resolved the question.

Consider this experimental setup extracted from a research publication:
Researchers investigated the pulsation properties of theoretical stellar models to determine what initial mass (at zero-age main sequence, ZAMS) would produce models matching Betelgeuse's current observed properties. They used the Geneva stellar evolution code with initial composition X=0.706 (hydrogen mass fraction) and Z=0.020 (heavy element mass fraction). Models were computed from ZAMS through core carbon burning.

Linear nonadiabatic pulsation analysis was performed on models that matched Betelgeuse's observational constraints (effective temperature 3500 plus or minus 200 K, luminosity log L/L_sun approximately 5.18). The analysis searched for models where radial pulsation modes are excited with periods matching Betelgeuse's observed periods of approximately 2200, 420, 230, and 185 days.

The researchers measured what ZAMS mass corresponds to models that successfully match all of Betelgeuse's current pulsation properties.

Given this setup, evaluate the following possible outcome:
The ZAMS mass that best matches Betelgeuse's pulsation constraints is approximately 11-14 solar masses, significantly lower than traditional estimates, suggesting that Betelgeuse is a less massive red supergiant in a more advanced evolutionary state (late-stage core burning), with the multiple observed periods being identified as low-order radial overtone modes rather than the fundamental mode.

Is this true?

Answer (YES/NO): NO